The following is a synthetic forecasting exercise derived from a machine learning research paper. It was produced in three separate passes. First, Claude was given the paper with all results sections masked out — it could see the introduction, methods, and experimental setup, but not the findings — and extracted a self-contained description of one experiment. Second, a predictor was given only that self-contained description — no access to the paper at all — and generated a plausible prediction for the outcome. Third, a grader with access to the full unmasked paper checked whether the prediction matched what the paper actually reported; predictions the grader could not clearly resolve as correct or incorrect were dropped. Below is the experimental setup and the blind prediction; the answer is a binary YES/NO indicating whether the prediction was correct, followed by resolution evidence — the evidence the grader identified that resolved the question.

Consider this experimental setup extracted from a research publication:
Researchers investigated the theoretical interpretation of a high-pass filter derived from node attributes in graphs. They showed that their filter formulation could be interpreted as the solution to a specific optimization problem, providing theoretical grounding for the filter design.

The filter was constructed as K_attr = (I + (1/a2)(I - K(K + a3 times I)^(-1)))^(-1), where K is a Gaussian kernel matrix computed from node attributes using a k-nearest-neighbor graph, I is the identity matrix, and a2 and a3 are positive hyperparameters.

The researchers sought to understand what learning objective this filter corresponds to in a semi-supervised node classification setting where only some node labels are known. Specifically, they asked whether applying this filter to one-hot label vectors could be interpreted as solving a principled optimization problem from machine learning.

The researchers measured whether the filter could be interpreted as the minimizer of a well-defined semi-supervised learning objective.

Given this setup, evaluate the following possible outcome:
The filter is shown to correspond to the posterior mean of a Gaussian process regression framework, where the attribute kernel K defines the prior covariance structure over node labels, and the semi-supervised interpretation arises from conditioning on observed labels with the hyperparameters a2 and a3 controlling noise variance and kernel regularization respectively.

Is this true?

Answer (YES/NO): NO